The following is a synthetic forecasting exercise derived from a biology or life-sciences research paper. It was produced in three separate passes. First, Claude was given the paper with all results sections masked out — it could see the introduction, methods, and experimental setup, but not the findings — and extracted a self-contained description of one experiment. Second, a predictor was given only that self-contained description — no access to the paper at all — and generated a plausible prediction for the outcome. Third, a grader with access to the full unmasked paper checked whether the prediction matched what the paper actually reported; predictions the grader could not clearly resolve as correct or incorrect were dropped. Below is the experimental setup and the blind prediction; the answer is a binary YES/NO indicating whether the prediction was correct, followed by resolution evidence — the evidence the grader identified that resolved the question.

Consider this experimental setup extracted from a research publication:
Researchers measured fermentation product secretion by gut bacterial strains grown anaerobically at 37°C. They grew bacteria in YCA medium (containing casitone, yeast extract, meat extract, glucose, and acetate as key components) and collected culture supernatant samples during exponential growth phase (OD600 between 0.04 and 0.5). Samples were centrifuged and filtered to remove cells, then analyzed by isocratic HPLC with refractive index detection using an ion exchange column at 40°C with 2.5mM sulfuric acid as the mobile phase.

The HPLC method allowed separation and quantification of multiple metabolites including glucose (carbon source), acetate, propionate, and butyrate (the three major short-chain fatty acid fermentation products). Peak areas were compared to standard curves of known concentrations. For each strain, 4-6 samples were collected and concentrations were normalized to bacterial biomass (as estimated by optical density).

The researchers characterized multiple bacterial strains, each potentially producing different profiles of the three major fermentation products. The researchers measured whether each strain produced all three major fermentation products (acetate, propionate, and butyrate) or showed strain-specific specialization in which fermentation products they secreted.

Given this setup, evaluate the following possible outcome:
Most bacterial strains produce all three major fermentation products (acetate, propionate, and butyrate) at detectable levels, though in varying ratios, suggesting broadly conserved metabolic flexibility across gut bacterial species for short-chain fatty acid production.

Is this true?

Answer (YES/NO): NO